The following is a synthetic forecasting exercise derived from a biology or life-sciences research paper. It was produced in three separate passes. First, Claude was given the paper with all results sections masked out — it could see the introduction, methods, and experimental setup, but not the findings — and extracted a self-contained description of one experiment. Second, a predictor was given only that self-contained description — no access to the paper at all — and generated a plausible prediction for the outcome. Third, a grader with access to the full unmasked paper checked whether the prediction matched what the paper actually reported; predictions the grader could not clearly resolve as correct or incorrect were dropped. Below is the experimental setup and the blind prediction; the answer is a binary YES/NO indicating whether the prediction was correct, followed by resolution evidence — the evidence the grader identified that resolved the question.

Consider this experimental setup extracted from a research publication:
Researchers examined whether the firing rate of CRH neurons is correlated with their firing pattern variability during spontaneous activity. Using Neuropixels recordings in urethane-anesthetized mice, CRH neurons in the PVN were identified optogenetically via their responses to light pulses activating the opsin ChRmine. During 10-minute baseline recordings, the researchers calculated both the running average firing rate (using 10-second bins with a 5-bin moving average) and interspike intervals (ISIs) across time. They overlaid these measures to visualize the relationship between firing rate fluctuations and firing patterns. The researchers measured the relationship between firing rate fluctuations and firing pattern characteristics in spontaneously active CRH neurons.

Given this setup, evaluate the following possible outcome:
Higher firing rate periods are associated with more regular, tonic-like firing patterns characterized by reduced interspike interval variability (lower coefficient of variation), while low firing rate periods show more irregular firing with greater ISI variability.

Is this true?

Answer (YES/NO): YES